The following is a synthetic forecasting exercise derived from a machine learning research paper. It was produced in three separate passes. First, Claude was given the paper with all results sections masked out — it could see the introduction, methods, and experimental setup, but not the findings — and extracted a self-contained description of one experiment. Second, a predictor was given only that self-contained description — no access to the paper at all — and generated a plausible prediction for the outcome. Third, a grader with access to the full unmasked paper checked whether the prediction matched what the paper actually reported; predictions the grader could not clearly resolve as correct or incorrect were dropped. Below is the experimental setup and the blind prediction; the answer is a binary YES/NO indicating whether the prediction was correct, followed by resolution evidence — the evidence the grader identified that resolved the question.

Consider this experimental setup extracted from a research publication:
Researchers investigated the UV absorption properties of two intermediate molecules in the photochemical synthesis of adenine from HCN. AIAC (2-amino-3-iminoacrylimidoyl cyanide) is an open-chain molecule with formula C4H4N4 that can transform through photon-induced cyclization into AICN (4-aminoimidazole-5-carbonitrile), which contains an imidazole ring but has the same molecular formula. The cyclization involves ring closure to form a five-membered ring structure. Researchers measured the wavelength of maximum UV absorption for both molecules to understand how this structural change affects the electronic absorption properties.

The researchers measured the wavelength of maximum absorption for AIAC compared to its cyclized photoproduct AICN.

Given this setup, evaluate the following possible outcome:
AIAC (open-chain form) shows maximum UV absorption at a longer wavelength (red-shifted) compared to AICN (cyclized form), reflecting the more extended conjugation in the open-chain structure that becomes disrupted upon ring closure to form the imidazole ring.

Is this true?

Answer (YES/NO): YES